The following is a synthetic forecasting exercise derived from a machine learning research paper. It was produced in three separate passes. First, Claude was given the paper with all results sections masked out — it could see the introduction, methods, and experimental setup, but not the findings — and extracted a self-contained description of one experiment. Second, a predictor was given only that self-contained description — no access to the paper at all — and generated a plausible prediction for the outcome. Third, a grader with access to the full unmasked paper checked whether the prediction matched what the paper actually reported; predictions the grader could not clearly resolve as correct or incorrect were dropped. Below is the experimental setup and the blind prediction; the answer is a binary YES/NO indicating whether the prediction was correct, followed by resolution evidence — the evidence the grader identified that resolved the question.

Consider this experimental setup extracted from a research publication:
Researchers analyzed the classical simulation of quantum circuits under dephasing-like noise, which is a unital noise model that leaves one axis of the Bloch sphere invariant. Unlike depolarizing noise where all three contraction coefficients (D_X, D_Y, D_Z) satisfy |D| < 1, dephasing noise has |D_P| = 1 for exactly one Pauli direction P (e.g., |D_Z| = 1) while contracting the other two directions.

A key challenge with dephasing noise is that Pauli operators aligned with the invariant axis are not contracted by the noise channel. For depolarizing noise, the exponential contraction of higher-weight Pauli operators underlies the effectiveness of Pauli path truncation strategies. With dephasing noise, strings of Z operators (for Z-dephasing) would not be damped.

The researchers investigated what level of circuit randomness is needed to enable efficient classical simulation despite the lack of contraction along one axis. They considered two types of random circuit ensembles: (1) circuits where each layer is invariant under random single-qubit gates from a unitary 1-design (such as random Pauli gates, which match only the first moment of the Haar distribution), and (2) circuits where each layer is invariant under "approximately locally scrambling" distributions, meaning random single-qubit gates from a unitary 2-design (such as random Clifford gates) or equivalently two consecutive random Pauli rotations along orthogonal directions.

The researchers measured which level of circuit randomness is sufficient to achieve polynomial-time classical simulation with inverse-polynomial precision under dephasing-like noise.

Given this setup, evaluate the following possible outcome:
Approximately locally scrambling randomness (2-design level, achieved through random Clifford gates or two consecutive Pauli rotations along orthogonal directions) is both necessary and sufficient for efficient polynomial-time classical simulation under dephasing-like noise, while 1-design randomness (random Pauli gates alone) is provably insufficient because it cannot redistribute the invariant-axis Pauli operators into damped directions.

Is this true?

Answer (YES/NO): NO